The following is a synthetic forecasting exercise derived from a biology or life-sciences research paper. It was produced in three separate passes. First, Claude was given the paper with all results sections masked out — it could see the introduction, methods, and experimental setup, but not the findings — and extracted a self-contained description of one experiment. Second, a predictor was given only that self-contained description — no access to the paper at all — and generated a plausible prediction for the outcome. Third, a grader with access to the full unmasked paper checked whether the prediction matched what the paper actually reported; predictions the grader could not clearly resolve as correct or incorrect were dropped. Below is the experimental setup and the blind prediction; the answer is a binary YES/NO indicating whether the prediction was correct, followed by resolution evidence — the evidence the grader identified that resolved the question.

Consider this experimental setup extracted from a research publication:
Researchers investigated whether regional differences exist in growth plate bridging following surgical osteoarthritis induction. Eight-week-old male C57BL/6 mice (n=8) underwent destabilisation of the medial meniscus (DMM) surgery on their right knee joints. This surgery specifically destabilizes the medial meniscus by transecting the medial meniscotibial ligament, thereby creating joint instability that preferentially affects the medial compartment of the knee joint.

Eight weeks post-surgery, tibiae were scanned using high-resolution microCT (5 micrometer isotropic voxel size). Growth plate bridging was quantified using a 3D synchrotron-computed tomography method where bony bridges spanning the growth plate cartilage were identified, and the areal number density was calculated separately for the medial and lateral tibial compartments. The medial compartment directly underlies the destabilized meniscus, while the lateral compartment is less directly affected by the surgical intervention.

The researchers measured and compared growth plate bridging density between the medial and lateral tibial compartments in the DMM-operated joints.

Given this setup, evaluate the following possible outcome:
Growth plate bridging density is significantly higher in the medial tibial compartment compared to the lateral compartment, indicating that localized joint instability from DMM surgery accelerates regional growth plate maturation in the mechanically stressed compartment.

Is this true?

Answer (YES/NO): YES